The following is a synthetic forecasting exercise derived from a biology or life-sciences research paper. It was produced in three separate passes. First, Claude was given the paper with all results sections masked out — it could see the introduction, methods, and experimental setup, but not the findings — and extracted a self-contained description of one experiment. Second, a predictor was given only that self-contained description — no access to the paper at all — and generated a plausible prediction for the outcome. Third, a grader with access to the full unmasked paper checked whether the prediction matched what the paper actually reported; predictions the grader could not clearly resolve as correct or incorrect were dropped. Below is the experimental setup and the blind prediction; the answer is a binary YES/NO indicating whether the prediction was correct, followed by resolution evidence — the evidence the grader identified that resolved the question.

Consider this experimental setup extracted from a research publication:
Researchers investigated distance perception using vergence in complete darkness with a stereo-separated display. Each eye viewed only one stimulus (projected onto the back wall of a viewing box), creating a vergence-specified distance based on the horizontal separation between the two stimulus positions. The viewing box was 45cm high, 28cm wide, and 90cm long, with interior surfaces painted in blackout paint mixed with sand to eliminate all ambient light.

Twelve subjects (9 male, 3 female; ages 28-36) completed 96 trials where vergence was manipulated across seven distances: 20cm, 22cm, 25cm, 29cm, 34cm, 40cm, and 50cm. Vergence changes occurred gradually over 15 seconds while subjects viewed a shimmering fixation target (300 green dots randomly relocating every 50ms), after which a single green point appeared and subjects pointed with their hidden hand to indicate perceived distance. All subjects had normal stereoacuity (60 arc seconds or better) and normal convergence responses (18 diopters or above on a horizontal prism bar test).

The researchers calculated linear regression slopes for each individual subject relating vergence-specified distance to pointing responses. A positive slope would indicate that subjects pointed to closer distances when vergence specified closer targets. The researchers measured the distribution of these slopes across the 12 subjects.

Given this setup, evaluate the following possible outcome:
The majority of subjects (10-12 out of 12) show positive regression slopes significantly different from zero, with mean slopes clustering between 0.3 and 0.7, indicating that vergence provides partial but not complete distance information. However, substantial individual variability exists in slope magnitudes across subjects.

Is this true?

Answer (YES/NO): NO